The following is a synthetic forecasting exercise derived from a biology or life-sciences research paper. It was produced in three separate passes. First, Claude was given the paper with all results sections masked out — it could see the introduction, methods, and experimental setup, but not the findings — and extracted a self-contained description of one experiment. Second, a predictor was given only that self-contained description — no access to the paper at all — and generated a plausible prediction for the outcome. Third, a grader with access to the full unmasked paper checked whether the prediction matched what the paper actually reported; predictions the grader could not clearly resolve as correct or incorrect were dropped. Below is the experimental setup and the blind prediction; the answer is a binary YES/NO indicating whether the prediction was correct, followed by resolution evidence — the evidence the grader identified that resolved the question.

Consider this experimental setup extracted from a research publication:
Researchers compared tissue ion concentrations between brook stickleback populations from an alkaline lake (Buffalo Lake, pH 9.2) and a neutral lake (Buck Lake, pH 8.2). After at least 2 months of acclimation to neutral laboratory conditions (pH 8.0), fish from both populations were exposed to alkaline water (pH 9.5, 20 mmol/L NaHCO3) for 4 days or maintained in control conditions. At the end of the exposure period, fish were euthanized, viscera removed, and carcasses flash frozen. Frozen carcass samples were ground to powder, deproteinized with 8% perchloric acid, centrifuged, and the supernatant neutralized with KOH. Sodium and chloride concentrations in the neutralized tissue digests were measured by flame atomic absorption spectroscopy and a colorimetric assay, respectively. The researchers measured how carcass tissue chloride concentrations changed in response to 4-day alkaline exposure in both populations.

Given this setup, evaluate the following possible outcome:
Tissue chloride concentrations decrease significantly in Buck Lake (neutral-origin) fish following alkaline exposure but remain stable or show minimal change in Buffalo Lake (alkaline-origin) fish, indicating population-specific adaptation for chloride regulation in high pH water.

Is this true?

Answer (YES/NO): NO